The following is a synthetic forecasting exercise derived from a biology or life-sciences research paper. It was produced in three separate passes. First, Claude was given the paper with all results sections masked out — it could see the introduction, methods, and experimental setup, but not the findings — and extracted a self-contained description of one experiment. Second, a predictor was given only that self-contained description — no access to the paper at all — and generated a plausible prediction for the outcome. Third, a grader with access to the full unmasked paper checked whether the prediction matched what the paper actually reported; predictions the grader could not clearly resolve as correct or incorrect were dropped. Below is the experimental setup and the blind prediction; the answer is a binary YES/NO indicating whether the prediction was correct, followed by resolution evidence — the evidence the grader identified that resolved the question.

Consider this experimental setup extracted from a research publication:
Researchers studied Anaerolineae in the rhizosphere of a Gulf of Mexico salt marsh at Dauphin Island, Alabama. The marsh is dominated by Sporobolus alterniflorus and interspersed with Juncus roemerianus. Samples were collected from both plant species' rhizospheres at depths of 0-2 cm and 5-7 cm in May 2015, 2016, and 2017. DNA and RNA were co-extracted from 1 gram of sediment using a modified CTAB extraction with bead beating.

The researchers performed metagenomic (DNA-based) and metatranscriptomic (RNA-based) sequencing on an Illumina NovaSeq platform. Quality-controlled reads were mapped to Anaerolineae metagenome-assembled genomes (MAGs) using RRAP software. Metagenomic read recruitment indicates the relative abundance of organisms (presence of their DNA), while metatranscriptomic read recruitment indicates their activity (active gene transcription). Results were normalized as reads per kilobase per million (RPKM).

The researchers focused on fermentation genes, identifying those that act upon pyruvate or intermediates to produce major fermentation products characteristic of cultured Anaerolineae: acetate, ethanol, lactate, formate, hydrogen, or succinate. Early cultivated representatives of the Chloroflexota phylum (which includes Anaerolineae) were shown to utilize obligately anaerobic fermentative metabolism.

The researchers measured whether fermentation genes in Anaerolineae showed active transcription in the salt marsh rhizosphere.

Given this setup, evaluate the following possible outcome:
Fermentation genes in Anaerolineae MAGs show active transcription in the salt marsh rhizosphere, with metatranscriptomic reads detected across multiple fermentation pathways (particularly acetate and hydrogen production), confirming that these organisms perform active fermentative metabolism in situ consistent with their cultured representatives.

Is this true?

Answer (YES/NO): NO